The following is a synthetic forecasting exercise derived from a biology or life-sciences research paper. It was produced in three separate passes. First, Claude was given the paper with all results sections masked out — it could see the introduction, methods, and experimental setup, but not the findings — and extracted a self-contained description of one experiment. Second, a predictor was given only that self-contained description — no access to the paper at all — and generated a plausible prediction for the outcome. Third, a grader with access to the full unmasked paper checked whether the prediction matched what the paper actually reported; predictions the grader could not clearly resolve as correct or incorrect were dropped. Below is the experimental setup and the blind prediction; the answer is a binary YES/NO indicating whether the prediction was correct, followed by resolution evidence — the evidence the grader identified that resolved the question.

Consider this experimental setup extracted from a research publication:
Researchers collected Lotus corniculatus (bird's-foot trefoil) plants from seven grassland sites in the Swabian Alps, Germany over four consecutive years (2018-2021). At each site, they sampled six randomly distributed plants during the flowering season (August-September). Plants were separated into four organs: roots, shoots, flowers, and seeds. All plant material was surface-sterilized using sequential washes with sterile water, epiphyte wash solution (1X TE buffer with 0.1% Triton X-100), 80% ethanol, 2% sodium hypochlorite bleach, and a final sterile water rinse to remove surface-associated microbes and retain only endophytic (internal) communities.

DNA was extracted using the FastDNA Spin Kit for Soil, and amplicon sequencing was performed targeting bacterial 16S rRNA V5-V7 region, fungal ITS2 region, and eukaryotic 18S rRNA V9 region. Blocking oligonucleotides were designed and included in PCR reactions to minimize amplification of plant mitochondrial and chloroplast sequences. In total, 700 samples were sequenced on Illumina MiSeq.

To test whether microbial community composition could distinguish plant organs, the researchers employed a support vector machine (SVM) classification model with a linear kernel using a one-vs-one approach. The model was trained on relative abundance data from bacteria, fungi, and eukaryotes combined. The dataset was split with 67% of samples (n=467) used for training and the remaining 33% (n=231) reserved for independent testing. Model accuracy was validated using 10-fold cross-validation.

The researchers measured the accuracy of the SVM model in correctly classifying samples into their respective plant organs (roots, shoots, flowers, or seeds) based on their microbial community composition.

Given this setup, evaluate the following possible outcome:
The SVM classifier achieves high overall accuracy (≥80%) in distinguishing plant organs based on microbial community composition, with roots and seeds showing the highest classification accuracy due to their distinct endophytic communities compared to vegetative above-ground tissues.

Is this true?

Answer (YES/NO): NO